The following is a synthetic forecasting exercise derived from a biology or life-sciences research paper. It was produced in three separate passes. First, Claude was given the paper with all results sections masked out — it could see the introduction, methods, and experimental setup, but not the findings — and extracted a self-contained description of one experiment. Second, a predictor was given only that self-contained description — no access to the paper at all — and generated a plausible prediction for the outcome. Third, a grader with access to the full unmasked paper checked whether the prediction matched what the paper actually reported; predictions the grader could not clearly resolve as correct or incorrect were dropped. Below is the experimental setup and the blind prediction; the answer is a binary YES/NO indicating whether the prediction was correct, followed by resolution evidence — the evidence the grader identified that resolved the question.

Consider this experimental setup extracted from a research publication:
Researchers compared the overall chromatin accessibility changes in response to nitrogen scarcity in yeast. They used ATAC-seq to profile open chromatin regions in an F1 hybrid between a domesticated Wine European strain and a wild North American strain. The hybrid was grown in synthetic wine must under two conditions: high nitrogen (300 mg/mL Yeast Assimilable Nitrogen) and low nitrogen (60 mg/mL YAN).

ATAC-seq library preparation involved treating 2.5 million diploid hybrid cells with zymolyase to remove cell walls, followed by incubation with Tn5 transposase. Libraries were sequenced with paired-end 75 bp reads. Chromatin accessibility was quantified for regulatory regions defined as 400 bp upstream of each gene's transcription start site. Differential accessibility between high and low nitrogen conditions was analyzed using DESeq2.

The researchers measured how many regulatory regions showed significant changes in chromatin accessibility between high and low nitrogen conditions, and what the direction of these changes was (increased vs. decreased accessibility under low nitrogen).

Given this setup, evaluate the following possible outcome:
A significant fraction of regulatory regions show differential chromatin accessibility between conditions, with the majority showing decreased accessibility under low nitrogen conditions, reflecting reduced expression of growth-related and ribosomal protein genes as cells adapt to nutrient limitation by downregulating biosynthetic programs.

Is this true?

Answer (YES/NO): YES